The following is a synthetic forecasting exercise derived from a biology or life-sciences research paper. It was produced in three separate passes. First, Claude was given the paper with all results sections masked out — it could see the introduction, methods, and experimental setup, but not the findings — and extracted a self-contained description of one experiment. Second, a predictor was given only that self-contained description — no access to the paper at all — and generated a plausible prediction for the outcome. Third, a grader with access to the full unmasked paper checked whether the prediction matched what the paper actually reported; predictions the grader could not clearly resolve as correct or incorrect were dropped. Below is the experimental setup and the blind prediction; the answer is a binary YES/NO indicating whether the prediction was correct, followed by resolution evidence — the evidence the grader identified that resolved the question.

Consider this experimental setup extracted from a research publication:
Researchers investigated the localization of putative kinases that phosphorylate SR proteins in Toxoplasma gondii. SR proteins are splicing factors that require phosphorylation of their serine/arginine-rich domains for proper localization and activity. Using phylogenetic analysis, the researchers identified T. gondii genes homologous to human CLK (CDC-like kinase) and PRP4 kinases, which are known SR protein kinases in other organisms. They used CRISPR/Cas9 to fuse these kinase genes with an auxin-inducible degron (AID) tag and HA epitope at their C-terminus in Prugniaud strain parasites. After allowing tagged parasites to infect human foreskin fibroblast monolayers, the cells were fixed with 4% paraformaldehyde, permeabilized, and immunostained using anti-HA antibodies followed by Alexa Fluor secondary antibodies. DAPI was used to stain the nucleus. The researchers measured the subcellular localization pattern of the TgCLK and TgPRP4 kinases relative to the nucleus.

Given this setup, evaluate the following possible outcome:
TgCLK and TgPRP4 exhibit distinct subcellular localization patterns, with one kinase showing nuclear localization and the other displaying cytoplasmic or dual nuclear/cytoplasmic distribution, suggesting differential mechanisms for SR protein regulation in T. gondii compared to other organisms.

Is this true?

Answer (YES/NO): NO